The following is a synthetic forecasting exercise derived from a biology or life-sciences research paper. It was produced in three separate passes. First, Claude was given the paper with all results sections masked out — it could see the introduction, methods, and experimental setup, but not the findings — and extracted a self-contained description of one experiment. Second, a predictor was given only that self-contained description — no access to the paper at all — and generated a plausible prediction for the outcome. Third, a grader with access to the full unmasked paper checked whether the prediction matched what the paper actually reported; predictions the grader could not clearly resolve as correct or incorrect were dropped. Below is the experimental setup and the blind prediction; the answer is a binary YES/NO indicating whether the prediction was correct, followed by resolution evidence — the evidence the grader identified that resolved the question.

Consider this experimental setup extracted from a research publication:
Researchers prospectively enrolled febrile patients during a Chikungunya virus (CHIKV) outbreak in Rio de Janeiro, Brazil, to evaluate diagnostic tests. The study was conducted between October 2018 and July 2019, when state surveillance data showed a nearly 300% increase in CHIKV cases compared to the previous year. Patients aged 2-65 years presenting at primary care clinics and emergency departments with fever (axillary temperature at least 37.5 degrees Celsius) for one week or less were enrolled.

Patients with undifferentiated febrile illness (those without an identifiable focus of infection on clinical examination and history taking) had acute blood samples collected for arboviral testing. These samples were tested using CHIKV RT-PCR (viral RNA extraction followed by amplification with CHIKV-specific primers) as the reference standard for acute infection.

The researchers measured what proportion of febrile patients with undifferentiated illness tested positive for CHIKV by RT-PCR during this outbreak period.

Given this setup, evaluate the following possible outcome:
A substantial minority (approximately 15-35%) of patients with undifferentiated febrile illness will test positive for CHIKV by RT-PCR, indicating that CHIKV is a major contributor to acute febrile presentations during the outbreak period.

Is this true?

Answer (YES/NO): YES